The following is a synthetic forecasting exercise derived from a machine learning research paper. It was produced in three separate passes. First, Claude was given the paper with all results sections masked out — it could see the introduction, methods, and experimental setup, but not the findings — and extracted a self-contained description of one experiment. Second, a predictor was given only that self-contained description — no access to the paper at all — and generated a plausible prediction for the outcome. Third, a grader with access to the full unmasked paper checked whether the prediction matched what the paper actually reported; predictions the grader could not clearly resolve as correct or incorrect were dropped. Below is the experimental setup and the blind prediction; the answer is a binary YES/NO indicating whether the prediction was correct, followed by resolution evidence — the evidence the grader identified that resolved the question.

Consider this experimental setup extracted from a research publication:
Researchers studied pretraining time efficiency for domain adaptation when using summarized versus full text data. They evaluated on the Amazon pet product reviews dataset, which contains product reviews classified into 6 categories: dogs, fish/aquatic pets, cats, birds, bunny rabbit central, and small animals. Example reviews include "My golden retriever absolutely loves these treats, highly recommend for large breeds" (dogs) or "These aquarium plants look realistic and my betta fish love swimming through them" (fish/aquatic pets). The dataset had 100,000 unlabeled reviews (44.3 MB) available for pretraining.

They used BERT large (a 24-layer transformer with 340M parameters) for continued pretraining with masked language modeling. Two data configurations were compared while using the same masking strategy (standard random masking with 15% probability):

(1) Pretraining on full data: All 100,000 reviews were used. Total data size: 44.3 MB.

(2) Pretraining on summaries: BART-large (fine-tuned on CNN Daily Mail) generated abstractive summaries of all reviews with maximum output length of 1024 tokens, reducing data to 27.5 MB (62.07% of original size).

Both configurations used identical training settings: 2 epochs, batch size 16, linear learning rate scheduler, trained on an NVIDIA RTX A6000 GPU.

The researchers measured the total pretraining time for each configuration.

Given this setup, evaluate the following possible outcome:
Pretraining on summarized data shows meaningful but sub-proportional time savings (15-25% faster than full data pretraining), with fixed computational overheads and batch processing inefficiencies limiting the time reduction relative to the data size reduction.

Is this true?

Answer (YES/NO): NO